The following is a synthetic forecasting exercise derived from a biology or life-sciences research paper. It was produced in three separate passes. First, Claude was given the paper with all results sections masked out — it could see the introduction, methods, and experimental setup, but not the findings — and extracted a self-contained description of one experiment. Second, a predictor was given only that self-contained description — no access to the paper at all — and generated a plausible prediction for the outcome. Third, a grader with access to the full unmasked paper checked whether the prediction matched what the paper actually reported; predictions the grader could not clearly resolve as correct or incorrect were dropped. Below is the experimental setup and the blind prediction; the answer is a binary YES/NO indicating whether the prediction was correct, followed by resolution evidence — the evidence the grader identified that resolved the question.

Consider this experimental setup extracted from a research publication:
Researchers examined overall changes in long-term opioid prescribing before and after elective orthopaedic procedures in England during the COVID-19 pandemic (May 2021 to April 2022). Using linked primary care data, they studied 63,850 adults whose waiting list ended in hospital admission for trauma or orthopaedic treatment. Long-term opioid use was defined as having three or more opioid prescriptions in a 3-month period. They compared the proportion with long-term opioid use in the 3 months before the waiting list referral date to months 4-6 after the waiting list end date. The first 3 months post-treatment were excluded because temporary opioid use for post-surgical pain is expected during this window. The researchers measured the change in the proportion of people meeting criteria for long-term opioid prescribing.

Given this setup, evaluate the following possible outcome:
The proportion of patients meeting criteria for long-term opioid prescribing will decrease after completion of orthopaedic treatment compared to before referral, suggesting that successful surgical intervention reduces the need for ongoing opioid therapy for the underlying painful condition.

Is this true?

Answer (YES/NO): YES